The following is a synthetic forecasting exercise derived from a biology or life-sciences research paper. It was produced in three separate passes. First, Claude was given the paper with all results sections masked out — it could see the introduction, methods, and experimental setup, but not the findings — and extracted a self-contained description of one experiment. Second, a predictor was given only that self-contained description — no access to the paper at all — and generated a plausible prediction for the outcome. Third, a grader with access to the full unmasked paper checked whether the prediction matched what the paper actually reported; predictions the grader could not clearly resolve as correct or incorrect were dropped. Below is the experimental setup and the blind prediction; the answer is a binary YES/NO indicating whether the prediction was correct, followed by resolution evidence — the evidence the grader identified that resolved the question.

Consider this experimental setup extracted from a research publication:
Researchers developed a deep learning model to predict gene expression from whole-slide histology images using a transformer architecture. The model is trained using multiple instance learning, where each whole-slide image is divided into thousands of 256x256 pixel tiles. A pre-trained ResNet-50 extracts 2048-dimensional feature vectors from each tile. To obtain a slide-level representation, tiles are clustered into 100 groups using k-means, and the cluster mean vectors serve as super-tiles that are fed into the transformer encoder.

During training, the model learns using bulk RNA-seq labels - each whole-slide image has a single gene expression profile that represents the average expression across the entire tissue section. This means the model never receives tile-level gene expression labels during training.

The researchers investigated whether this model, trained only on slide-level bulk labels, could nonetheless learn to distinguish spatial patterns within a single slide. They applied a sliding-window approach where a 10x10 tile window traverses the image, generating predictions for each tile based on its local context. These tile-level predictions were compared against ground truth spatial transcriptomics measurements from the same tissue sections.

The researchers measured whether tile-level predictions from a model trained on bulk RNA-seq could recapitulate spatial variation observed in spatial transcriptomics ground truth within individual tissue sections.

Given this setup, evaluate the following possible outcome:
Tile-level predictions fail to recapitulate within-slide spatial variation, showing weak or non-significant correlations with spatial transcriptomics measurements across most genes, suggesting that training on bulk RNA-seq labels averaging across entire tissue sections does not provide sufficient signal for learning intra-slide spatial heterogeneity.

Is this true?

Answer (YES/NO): NO